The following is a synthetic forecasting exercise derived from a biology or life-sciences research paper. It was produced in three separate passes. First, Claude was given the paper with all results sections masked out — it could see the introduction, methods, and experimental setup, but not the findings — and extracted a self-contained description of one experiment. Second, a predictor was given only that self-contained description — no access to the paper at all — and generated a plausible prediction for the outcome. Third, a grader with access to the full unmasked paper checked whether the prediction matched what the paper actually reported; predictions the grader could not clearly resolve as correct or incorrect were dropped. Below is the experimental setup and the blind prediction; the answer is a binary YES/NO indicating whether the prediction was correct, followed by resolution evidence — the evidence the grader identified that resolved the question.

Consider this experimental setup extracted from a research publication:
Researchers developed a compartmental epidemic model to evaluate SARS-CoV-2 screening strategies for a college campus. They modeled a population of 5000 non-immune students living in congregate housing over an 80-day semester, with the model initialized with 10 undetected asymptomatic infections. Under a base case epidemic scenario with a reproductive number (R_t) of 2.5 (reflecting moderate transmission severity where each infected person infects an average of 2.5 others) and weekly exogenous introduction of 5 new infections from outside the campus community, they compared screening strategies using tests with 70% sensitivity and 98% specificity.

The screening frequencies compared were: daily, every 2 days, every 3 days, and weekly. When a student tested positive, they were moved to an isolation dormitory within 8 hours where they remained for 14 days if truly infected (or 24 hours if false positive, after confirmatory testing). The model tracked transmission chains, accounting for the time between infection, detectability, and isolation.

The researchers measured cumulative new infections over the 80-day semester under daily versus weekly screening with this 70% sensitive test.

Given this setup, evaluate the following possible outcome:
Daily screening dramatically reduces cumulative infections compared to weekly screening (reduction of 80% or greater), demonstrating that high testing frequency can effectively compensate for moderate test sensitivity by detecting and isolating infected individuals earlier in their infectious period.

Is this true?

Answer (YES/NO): YES